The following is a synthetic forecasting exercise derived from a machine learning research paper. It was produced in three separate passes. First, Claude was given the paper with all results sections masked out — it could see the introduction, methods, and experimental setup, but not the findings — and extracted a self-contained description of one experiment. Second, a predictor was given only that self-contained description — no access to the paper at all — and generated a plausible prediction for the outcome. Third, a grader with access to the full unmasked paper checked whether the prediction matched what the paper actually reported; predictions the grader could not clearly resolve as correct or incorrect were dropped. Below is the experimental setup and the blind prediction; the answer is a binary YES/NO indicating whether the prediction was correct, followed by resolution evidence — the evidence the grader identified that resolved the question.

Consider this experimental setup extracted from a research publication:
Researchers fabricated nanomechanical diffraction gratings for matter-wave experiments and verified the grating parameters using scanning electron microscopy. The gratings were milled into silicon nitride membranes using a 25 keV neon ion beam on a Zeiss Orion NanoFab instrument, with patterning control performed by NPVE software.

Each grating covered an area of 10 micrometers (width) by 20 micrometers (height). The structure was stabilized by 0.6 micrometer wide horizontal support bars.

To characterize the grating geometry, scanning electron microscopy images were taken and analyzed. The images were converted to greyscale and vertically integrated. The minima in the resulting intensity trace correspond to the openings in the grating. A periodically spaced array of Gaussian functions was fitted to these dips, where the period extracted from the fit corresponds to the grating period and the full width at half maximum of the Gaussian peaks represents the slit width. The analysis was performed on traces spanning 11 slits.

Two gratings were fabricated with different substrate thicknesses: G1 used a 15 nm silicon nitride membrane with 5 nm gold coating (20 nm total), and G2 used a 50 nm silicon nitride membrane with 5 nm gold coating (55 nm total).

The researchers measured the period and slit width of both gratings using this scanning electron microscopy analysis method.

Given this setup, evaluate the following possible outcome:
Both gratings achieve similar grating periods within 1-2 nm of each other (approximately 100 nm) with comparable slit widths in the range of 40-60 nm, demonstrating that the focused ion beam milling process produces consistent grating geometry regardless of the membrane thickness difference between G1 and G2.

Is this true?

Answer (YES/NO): YES